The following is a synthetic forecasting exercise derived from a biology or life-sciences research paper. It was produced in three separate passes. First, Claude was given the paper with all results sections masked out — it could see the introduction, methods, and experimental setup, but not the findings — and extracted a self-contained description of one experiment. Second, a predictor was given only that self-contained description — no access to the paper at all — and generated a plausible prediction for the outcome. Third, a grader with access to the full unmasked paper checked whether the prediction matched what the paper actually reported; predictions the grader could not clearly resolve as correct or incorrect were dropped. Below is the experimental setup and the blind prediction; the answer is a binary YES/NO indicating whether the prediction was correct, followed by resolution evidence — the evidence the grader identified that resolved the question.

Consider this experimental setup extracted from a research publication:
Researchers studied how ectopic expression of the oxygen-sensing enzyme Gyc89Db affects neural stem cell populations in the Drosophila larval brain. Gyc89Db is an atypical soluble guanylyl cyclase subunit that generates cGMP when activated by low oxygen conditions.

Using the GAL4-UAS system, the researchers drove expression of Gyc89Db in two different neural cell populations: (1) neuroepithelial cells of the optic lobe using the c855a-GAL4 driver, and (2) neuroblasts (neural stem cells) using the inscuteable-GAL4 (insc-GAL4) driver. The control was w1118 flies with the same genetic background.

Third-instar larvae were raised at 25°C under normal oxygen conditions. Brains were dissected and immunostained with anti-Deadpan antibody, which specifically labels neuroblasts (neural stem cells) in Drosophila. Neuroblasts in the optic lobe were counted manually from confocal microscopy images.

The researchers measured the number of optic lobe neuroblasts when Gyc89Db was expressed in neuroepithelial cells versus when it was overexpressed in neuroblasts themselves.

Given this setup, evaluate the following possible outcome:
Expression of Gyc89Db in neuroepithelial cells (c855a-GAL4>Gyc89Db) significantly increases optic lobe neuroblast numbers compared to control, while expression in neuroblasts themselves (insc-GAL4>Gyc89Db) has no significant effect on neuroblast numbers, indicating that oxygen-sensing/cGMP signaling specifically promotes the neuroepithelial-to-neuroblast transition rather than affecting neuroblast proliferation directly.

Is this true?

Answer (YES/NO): YES